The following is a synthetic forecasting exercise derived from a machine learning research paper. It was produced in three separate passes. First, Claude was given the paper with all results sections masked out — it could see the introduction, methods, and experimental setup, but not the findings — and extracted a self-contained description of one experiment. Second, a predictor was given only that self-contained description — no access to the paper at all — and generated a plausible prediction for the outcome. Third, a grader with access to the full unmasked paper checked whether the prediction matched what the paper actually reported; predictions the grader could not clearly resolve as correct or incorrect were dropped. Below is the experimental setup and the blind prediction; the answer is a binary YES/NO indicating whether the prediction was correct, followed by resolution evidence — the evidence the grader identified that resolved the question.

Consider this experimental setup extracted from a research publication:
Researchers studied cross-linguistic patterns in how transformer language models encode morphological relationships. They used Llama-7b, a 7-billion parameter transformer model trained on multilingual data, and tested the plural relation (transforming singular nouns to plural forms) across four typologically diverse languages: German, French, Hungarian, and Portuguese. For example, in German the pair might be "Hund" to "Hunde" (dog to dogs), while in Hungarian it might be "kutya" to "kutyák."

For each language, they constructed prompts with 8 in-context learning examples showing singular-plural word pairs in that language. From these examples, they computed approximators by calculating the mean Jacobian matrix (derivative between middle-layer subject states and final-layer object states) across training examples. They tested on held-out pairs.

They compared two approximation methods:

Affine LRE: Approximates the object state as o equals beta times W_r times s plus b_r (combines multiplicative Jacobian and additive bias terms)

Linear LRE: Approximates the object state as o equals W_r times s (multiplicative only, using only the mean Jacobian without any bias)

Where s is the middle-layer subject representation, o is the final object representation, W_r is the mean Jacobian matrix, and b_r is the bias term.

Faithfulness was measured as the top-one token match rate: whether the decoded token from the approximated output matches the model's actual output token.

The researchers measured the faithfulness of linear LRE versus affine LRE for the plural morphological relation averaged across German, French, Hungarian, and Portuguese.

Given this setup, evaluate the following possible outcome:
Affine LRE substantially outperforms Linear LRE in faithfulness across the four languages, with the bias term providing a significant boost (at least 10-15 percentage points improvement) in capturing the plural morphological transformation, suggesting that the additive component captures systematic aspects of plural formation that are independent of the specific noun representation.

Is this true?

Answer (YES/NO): NO